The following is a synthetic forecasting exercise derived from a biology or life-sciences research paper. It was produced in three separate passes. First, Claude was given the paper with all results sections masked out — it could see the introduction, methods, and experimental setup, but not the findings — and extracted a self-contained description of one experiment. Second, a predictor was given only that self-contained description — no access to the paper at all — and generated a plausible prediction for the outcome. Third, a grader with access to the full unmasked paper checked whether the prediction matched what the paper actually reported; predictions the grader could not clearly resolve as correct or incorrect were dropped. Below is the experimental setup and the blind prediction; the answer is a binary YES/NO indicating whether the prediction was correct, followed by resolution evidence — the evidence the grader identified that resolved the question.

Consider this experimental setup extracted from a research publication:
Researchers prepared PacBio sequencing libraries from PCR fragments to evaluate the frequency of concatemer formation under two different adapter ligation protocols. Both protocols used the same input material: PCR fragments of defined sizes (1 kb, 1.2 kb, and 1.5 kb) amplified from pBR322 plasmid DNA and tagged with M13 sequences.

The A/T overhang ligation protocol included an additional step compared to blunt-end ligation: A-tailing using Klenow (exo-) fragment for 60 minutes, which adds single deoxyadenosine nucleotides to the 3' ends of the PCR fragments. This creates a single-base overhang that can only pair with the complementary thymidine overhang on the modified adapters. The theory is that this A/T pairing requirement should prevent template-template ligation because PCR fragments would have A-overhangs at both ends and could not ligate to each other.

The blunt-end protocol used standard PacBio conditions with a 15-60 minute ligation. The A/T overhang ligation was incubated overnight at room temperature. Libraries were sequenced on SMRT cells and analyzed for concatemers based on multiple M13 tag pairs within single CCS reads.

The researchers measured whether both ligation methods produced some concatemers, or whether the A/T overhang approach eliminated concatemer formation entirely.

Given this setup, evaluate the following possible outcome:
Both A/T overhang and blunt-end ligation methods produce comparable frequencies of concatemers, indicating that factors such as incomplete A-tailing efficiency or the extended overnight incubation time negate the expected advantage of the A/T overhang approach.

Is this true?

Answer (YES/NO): NO